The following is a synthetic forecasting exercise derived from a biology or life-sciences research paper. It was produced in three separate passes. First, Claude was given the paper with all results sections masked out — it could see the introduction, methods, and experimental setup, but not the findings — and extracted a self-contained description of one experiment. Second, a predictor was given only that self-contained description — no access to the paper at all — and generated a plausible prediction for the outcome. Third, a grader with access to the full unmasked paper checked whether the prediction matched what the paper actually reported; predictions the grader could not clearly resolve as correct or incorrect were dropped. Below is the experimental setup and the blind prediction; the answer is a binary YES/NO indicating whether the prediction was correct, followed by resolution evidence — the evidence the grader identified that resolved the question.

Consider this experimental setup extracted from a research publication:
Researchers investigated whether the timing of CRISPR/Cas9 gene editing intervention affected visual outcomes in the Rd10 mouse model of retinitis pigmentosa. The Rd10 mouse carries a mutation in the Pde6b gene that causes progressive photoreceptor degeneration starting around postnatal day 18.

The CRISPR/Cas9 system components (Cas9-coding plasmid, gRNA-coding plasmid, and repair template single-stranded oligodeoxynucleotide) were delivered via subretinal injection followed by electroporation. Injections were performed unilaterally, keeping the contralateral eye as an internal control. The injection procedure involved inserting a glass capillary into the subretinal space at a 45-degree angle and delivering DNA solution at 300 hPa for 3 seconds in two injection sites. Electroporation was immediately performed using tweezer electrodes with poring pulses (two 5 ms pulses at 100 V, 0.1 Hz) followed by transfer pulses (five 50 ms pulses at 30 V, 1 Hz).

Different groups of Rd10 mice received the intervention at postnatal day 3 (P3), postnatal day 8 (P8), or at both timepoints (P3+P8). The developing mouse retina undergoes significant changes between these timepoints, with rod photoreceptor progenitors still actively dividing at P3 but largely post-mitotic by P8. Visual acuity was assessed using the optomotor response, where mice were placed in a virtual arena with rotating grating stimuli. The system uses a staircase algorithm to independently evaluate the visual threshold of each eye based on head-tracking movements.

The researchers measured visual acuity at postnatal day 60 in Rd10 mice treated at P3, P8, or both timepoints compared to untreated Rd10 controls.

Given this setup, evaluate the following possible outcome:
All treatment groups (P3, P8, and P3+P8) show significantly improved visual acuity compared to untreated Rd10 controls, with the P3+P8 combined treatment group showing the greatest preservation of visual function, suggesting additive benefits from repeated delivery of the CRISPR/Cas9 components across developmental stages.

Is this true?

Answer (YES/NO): YES